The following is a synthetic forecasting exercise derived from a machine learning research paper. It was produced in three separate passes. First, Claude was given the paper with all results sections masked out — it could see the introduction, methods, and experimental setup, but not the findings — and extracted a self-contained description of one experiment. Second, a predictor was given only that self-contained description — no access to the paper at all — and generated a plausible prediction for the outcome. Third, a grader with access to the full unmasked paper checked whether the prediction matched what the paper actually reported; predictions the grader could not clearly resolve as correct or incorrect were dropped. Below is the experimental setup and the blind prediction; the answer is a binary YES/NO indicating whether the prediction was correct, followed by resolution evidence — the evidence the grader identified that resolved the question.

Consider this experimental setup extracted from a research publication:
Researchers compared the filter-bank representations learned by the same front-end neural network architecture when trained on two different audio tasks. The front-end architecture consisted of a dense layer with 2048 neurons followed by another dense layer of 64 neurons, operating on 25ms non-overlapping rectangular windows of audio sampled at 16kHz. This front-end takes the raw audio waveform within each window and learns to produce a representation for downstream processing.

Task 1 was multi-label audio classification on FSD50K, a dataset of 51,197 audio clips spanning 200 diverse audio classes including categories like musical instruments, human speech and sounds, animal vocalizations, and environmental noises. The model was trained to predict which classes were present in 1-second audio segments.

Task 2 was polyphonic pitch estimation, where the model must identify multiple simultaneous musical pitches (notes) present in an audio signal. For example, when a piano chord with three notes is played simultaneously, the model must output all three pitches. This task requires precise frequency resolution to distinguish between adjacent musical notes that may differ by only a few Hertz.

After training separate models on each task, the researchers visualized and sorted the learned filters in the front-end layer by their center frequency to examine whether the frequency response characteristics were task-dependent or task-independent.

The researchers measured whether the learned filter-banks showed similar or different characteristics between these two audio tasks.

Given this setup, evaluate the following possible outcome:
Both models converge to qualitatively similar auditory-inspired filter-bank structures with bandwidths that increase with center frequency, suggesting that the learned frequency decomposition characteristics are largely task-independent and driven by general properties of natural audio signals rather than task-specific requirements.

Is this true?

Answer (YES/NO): NO